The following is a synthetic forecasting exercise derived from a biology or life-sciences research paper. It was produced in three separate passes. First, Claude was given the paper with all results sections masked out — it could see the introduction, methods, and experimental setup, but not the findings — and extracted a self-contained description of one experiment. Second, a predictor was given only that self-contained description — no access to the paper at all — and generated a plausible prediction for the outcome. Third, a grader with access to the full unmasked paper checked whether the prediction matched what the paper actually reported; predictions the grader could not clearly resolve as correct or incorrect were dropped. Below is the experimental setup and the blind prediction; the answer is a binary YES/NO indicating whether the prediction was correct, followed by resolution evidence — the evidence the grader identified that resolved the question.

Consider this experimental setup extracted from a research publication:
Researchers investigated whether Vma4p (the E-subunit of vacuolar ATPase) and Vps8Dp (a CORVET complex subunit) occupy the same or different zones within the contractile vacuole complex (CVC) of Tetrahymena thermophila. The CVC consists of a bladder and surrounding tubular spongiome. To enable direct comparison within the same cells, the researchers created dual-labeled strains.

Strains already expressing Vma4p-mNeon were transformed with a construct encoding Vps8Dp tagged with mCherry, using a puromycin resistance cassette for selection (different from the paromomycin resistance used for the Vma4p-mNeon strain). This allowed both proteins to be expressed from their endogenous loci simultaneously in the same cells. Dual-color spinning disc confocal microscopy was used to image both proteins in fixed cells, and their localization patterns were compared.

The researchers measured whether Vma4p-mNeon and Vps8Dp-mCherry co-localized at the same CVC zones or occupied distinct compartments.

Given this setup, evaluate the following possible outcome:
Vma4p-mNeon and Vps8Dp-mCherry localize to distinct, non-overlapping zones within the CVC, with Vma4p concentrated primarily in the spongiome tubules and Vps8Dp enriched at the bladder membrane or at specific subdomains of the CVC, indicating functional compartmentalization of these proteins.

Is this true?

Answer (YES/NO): NO